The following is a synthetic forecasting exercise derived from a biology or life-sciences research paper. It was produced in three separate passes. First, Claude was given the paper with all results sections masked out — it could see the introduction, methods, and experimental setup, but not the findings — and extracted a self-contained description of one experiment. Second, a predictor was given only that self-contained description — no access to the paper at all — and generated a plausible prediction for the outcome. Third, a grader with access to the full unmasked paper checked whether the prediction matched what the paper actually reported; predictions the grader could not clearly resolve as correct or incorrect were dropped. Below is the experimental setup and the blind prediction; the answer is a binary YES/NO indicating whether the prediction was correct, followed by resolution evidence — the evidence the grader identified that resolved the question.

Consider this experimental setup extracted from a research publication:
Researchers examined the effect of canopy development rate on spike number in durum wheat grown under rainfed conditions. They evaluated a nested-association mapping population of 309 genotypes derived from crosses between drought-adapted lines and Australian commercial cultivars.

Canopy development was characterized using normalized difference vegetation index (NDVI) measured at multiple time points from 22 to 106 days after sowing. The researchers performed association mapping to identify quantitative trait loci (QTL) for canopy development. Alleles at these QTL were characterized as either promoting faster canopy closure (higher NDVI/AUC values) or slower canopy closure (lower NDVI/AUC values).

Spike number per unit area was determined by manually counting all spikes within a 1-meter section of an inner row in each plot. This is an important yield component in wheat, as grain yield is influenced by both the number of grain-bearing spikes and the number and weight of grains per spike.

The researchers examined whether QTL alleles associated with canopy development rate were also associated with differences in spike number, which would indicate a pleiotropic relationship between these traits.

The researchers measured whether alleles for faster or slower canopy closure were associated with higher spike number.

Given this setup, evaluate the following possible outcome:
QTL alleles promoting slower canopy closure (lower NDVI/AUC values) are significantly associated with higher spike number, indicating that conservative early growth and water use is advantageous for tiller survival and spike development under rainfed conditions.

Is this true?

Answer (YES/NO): NO